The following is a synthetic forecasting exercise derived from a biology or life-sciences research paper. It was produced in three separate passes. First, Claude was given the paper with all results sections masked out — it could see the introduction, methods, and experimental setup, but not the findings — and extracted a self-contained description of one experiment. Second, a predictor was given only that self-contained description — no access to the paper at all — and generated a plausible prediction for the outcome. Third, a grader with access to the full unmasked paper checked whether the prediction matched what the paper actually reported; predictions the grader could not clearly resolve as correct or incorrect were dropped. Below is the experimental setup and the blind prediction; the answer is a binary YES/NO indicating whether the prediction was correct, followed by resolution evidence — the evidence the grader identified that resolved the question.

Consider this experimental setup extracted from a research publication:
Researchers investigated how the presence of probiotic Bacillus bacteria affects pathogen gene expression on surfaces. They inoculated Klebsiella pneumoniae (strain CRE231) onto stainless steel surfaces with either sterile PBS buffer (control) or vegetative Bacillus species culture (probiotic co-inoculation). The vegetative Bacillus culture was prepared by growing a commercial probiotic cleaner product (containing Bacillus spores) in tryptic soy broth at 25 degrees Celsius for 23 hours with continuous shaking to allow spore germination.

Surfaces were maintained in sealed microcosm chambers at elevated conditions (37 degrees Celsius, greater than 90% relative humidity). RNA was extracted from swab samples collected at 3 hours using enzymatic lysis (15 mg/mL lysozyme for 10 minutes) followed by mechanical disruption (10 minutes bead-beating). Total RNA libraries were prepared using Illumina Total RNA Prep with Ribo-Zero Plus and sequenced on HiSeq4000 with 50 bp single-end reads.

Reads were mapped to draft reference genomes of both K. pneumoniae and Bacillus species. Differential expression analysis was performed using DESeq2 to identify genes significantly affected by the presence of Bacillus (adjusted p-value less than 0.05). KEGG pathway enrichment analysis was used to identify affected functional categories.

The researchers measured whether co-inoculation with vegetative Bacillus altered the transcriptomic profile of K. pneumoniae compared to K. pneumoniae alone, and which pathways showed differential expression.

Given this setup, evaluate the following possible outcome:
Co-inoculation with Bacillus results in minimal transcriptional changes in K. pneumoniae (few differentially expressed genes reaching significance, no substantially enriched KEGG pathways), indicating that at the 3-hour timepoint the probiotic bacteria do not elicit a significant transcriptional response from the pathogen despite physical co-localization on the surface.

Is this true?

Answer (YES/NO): NO